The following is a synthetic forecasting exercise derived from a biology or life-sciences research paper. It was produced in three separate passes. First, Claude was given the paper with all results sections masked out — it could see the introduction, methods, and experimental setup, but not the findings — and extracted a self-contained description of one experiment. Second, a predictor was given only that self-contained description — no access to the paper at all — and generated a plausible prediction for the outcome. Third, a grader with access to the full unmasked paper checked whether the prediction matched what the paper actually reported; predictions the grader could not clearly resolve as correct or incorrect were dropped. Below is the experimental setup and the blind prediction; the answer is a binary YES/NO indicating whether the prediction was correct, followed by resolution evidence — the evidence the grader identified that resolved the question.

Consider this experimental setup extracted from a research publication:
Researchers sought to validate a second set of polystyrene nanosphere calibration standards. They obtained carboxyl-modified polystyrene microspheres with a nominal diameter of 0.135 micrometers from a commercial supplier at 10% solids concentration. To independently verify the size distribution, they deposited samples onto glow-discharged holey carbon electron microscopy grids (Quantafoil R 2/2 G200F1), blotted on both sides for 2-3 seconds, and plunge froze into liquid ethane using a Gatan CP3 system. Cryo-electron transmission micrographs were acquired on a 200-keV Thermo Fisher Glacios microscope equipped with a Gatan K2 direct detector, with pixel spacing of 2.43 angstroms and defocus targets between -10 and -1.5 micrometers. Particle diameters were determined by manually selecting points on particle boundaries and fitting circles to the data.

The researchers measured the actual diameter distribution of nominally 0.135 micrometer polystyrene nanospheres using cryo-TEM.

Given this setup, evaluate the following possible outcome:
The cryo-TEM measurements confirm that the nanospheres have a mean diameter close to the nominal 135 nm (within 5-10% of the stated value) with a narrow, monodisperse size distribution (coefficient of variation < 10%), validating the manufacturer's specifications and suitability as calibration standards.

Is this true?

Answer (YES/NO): YES